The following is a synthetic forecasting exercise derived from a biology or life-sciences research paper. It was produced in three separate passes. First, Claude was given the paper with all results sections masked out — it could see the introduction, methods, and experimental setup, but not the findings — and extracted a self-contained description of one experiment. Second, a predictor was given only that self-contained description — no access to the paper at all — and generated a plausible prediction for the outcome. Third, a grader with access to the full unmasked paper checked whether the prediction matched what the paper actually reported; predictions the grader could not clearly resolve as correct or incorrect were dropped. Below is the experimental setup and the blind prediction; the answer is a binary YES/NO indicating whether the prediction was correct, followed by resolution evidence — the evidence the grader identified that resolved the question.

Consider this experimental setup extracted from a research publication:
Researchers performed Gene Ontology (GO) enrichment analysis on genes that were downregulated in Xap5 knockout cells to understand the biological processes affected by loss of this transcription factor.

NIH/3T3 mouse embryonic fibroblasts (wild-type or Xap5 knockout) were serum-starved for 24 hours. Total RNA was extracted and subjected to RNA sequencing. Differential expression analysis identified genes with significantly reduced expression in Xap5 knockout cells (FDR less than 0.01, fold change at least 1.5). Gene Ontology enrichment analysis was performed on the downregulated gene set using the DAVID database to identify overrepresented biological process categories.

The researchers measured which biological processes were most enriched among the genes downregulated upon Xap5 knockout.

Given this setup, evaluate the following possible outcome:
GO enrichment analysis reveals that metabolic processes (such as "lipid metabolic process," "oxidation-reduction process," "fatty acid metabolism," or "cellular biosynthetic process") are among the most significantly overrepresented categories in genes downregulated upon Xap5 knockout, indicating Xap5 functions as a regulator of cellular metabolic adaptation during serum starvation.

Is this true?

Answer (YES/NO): NO